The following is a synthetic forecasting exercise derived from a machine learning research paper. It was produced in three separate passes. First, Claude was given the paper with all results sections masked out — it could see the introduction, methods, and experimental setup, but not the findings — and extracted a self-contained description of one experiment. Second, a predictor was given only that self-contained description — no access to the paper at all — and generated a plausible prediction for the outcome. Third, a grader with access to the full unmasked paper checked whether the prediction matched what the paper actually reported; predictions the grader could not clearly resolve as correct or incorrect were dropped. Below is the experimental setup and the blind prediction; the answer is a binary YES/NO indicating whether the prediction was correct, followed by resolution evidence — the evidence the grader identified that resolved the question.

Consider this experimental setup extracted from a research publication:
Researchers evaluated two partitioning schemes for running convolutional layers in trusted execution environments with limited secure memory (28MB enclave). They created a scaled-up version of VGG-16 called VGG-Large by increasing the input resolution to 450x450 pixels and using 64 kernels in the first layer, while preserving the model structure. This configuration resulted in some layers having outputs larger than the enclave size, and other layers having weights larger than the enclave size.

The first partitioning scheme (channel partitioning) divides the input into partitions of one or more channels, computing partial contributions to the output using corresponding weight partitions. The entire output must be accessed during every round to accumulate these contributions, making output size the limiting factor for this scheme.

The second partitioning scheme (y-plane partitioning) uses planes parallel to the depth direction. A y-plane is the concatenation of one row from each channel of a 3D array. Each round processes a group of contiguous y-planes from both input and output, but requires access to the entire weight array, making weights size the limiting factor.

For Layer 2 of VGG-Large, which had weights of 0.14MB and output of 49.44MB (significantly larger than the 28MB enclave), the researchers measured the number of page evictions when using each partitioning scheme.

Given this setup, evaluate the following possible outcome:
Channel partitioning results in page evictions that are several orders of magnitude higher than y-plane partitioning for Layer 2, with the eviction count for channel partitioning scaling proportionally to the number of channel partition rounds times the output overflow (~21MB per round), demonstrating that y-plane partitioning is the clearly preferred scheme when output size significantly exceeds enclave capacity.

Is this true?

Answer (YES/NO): NO